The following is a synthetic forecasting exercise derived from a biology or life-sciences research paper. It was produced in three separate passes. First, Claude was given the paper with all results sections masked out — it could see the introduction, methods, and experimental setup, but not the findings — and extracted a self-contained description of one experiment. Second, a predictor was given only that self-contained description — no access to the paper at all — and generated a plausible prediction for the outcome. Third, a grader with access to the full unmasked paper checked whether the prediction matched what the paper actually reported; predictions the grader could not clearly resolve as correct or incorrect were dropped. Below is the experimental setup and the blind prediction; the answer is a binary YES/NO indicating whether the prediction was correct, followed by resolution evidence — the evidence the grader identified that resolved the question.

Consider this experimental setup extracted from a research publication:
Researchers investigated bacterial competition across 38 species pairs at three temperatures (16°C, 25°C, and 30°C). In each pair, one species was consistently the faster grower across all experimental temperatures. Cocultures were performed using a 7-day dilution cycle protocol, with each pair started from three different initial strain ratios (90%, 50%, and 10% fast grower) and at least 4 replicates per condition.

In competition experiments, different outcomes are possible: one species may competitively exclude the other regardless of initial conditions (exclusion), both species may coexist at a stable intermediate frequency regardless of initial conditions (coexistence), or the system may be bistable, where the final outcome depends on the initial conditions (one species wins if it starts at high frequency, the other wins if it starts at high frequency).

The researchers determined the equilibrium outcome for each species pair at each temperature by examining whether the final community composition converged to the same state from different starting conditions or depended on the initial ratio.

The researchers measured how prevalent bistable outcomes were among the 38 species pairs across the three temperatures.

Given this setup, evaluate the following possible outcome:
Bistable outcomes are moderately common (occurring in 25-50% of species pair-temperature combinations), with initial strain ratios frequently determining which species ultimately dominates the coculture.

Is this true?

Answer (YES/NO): NO